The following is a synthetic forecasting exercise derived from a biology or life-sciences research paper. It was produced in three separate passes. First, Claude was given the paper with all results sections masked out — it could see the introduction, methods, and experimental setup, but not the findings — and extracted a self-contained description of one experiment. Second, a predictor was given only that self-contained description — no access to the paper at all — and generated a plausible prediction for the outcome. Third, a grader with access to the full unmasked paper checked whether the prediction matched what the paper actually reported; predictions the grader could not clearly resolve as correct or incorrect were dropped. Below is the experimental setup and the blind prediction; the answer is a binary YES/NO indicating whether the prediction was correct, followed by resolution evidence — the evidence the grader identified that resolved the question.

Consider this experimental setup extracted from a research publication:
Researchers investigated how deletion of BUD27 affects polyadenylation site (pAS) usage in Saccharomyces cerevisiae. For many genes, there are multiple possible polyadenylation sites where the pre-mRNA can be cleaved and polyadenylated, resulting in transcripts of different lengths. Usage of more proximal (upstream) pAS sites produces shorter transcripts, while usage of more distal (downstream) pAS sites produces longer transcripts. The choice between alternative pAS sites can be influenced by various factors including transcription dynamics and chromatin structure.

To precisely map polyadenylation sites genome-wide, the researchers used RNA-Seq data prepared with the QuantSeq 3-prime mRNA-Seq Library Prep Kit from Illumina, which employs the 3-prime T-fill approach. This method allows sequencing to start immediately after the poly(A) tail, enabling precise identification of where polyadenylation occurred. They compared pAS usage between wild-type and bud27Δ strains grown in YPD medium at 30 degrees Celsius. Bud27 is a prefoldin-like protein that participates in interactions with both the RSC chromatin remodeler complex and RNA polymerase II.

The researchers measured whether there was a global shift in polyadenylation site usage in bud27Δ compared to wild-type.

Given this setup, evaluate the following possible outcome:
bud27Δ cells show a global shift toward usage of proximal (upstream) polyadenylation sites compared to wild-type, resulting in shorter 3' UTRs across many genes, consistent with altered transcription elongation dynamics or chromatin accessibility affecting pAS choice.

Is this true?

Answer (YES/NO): YES